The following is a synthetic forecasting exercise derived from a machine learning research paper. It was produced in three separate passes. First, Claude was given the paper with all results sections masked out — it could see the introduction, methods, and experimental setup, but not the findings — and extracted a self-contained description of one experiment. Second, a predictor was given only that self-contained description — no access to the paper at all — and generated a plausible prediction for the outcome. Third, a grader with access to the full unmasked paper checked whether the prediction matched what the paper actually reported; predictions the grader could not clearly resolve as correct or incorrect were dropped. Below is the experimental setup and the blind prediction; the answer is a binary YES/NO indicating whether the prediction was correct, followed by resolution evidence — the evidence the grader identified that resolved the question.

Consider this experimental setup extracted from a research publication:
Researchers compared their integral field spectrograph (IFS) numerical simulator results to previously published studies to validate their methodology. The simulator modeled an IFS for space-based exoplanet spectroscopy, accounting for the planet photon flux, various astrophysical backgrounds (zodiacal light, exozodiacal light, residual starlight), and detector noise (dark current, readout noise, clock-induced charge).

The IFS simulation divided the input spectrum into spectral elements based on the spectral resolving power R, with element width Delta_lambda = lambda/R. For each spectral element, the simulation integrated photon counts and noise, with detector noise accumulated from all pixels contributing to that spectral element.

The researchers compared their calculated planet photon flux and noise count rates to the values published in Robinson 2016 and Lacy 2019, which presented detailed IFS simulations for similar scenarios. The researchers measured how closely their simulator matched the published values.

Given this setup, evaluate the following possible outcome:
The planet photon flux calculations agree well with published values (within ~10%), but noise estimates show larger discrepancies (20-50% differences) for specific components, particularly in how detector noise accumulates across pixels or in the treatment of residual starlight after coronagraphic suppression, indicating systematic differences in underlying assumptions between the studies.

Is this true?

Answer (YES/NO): NO